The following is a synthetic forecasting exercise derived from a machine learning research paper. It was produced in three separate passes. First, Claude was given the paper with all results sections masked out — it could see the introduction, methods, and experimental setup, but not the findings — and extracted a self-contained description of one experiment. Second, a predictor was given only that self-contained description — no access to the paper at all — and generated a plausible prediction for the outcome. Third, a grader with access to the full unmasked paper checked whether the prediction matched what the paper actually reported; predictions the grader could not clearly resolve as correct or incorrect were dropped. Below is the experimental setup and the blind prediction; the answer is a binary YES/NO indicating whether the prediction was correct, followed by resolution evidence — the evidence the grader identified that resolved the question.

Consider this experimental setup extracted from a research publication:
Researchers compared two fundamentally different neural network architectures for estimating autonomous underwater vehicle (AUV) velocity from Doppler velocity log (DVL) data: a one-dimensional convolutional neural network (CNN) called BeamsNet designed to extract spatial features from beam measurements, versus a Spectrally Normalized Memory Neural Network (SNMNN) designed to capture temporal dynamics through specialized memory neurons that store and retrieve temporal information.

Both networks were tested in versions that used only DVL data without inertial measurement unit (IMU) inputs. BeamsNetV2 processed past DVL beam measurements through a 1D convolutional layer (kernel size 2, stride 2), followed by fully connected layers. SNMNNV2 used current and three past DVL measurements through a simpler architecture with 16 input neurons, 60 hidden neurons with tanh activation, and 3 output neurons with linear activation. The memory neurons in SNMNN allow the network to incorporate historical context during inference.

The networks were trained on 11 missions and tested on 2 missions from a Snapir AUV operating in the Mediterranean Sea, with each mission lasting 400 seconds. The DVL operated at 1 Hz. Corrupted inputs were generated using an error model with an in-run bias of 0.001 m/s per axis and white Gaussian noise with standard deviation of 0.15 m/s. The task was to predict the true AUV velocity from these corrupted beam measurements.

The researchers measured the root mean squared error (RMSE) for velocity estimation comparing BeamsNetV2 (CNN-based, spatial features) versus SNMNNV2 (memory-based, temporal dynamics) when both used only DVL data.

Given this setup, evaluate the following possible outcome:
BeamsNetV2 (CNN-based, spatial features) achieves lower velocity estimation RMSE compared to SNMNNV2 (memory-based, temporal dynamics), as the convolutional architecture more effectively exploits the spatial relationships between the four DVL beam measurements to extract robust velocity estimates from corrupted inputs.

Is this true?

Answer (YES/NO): NO